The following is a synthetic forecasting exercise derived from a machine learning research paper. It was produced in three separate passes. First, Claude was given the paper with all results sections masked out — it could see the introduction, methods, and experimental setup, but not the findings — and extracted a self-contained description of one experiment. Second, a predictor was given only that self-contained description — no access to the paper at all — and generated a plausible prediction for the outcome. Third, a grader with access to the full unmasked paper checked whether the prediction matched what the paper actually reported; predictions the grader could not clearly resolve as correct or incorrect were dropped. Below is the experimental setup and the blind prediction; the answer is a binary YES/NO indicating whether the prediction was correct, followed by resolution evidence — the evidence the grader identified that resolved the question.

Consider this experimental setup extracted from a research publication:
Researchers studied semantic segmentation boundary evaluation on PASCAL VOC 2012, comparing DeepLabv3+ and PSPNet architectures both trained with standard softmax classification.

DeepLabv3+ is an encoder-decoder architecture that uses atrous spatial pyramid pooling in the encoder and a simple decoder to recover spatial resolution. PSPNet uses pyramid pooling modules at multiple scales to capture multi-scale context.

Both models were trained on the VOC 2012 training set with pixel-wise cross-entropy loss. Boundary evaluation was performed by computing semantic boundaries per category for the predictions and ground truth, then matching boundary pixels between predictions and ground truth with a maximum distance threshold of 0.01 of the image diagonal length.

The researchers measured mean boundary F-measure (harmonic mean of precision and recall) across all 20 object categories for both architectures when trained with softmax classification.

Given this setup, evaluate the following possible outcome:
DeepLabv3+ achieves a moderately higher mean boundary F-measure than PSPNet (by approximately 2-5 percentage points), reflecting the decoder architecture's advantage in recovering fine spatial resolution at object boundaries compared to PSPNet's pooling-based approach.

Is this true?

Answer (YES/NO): NO